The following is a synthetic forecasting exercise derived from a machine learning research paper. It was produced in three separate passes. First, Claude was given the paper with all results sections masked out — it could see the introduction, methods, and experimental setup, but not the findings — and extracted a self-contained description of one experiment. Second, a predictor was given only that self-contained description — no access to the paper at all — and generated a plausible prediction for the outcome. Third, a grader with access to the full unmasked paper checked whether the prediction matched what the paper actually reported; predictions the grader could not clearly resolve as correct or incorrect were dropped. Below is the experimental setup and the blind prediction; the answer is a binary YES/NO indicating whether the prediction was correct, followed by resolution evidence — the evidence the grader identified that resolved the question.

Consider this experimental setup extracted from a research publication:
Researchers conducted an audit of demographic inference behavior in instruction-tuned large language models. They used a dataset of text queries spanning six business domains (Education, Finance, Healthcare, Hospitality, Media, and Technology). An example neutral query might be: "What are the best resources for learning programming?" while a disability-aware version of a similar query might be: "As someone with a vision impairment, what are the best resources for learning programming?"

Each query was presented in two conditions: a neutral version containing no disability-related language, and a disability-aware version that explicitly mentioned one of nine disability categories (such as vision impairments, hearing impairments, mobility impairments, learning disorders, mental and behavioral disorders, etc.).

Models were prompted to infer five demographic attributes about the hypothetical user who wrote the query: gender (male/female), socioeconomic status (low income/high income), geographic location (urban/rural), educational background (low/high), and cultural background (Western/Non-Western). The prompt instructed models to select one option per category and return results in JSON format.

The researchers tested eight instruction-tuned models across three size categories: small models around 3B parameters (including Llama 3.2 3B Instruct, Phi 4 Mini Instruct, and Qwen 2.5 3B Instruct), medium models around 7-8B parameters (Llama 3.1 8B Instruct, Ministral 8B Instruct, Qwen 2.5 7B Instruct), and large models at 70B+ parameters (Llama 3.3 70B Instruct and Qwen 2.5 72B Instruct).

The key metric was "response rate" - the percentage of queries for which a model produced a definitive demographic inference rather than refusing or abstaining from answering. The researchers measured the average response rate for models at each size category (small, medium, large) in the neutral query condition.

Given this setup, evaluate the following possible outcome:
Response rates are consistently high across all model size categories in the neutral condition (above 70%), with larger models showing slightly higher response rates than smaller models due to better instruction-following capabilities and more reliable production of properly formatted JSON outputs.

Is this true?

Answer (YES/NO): NO